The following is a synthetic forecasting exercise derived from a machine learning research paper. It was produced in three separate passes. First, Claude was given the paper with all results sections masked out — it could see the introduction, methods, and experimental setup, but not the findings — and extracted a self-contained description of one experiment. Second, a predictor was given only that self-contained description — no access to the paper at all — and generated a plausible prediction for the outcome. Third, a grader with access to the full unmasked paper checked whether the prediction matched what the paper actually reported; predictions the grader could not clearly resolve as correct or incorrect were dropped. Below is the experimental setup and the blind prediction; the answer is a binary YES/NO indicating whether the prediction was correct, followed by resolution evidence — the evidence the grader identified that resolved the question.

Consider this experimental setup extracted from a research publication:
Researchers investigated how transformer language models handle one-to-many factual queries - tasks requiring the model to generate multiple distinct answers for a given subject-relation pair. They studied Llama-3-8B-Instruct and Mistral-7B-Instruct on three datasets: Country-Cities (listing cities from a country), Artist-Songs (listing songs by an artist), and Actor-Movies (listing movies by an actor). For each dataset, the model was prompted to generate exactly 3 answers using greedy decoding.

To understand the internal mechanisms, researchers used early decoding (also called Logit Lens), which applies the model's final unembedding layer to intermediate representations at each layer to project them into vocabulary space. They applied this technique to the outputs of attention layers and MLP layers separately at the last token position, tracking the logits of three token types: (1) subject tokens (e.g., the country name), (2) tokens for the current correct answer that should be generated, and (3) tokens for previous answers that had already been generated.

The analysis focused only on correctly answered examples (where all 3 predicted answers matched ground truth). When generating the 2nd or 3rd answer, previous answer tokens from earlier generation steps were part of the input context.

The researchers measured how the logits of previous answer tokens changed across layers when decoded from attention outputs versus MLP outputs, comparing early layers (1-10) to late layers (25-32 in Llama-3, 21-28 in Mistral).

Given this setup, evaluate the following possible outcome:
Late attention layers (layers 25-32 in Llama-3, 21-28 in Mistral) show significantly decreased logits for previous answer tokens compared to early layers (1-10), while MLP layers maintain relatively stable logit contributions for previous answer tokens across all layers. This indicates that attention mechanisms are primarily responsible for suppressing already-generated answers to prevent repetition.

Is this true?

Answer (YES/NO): NO